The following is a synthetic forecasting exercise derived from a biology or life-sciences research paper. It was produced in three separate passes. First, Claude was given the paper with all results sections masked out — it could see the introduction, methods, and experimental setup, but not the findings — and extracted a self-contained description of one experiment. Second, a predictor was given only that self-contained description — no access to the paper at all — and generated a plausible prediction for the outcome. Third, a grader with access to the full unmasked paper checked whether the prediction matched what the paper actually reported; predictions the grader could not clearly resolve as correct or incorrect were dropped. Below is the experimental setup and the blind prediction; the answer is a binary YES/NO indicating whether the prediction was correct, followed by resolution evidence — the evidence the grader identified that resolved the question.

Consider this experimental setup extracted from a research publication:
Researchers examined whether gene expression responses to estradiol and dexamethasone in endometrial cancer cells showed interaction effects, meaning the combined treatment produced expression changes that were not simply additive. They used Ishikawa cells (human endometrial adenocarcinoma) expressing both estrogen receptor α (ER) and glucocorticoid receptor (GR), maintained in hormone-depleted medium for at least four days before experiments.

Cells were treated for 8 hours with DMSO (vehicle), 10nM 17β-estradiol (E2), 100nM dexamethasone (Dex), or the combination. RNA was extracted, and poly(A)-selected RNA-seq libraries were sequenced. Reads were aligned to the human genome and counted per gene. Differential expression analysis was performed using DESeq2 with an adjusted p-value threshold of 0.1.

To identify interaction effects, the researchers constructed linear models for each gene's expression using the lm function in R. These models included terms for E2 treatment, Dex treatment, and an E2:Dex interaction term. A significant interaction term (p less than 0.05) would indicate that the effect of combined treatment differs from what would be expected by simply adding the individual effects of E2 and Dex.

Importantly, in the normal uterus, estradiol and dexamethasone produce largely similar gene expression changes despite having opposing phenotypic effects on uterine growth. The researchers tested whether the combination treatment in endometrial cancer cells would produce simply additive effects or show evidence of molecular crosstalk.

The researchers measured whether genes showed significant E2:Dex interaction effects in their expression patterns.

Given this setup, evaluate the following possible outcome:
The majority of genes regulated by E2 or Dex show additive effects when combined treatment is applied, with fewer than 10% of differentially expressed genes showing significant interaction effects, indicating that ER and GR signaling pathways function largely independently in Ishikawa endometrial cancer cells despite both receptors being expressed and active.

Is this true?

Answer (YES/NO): NO